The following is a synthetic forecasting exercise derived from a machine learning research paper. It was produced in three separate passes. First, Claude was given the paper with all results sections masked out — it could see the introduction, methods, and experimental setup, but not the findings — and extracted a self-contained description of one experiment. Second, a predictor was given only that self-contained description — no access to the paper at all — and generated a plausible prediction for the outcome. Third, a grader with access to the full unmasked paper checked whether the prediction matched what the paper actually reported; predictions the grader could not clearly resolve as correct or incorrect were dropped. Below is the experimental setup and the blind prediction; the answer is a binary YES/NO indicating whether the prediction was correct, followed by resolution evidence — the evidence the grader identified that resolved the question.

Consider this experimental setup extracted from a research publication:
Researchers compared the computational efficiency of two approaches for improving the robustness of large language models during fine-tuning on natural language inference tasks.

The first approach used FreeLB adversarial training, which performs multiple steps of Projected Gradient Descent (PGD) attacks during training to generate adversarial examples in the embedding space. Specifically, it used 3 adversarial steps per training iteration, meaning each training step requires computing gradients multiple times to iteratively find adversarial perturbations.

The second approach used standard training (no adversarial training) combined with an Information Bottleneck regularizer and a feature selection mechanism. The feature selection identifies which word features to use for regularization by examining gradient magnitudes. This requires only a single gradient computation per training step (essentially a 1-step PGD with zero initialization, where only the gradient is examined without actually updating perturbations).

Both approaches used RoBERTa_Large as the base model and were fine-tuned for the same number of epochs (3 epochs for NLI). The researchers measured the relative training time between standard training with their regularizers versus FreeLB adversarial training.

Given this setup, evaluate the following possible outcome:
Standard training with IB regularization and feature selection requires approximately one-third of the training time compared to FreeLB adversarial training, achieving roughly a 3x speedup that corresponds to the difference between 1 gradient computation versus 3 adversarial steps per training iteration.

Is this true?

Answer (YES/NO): NO